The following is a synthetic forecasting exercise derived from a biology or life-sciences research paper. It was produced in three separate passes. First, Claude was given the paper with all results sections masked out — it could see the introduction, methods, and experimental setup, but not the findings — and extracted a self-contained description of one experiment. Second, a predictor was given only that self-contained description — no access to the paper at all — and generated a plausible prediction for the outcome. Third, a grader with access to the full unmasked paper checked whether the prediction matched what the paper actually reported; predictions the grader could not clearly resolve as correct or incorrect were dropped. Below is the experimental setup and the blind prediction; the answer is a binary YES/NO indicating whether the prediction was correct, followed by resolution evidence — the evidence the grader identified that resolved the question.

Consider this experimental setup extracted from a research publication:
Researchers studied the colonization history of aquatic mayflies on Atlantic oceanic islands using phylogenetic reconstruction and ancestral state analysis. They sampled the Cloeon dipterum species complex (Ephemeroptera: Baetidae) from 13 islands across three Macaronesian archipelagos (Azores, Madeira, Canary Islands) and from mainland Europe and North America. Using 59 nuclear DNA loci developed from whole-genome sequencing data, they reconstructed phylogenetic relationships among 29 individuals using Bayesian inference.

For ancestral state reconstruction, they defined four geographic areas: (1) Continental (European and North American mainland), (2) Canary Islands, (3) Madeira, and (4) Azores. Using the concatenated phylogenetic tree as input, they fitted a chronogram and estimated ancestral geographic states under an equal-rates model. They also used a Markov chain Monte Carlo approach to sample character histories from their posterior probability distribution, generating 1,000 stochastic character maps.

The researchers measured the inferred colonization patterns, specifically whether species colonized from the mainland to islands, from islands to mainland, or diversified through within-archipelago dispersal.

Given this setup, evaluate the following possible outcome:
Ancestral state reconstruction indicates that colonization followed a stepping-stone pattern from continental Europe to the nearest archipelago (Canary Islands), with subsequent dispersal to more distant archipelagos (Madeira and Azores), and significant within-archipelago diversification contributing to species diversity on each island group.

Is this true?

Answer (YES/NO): NO